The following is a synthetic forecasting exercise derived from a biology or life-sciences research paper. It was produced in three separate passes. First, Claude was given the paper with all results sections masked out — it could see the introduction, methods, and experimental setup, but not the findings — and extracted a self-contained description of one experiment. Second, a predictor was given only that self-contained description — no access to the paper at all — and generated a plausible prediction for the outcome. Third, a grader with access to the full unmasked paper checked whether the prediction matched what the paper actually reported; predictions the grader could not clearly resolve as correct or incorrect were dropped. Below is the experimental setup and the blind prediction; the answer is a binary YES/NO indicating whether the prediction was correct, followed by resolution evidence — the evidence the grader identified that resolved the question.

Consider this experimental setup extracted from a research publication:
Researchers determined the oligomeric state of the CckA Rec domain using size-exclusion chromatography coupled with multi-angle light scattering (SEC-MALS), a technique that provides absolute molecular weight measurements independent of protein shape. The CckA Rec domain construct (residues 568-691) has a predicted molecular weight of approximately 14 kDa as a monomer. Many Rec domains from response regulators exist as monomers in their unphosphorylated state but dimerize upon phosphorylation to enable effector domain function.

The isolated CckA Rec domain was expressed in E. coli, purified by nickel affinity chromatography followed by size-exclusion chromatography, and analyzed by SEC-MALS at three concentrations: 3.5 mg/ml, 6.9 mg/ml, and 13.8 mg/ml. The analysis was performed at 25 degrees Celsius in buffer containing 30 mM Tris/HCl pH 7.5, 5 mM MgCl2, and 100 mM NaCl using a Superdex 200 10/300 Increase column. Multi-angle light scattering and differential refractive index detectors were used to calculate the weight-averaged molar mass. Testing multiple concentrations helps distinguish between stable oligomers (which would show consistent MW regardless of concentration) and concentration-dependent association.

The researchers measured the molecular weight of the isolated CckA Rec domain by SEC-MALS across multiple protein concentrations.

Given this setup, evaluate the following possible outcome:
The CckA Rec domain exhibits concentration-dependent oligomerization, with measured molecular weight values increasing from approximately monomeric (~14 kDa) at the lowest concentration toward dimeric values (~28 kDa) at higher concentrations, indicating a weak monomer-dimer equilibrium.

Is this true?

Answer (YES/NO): NO